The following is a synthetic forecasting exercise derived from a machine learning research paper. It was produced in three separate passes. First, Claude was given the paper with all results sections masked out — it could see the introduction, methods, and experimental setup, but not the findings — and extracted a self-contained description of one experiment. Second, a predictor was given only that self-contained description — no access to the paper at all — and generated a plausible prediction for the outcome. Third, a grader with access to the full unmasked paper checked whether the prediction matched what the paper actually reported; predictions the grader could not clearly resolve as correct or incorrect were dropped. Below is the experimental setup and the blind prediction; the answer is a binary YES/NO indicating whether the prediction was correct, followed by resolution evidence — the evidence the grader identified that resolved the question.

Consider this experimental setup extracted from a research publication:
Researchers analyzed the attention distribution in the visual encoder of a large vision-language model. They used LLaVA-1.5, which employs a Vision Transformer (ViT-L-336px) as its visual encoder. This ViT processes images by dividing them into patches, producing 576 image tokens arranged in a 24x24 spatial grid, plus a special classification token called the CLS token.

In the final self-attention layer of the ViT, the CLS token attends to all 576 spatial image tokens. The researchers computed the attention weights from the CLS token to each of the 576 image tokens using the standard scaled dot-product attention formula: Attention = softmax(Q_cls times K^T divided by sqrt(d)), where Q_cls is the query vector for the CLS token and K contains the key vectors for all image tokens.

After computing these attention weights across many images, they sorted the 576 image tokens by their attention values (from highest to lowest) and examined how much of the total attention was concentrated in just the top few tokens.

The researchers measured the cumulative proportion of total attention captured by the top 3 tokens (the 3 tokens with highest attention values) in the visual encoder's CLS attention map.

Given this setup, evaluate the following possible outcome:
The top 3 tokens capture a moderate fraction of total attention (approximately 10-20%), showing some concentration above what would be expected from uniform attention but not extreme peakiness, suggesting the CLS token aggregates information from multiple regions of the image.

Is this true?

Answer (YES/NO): NO